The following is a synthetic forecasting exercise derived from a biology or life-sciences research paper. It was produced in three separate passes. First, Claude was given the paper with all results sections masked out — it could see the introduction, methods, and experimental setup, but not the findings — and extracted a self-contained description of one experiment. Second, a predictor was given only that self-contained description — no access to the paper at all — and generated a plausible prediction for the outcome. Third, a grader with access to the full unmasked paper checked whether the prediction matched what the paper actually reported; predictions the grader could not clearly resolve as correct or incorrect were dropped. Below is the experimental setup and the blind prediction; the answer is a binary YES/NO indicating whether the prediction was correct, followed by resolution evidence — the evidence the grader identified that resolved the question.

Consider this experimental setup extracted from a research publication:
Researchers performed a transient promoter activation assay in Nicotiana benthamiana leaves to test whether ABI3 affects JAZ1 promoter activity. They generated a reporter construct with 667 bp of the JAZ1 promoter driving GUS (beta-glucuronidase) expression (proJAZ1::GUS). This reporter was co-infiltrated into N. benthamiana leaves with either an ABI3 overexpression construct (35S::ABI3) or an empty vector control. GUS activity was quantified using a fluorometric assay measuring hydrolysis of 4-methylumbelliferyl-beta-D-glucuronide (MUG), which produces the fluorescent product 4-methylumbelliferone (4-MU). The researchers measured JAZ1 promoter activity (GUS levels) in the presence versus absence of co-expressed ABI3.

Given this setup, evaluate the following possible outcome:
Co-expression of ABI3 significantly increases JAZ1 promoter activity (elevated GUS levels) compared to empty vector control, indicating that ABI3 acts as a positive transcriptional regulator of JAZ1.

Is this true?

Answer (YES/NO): NO